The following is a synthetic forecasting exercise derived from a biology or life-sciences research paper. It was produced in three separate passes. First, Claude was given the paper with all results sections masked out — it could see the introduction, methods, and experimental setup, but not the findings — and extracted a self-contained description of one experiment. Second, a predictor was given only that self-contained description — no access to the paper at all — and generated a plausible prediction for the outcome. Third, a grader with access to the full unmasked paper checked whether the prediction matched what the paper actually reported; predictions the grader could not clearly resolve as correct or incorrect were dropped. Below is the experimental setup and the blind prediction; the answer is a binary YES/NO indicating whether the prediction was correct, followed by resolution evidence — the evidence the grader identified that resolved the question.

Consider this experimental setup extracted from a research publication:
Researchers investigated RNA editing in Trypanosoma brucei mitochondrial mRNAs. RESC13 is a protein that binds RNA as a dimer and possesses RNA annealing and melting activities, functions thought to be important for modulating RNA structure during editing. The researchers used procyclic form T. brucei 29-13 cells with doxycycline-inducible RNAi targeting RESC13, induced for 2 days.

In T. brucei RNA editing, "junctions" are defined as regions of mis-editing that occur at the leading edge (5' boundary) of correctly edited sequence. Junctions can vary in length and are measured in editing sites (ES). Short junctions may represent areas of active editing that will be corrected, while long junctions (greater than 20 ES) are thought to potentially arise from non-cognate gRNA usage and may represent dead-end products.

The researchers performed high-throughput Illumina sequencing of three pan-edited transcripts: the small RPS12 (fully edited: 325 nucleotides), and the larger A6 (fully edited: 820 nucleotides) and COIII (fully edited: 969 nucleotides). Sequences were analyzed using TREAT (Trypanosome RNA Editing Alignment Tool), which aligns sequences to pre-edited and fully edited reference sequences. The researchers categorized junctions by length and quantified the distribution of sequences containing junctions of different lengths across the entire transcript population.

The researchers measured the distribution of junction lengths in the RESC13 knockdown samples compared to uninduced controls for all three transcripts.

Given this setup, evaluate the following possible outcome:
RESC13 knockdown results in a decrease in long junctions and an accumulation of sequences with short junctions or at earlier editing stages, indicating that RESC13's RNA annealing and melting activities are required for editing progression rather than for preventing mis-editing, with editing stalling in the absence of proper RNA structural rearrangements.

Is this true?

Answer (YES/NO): NO